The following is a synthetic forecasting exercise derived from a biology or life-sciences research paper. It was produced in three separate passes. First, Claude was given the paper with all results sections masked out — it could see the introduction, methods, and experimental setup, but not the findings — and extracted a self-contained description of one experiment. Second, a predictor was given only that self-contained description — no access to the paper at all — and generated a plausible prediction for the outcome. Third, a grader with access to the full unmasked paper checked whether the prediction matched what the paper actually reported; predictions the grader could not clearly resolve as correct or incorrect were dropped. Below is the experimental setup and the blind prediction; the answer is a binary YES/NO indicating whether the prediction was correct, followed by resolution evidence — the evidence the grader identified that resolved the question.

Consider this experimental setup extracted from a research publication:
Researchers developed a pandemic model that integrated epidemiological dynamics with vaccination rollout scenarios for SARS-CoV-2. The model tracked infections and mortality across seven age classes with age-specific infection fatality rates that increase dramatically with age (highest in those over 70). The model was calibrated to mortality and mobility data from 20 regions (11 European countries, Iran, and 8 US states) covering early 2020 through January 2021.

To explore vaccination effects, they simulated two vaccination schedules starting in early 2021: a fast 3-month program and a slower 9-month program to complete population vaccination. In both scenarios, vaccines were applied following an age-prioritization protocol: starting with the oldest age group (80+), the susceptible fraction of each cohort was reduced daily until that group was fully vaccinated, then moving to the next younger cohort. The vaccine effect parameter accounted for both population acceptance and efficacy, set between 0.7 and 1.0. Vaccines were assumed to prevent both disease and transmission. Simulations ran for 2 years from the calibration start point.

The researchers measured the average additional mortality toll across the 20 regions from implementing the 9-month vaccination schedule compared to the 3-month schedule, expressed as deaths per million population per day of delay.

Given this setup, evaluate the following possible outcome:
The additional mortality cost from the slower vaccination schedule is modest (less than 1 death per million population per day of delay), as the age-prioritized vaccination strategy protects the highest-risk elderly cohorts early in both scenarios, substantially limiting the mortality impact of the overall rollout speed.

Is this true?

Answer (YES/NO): NO